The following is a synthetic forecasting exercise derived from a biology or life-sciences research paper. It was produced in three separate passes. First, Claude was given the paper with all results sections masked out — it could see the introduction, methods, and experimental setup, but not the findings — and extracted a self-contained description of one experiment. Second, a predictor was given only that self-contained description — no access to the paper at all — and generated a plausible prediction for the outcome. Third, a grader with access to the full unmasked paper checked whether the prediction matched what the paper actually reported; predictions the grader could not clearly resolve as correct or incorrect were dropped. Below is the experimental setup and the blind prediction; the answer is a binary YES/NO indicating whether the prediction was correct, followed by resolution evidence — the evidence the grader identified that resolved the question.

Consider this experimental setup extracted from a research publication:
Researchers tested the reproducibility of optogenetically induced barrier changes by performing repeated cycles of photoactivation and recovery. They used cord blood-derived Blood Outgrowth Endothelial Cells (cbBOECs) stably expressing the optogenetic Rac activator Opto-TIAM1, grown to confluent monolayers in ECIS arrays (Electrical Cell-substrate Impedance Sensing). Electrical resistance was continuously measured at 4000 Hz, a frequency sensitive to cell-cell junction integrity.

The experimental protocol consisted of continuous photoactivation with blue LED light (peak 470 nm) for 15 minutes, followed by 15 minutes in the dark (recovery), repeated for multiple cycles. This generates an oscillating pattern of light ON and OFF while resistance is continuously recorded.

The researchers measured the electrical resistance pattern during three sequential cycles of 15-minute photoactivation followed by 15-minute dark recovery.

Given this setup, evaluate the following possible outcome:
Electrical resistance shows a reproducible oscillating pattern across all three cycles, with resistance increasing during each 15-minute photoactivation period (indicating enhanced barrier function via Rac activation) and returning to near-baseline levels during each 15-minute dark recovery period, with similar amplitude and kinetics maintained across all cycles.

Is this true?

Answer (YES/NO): YES